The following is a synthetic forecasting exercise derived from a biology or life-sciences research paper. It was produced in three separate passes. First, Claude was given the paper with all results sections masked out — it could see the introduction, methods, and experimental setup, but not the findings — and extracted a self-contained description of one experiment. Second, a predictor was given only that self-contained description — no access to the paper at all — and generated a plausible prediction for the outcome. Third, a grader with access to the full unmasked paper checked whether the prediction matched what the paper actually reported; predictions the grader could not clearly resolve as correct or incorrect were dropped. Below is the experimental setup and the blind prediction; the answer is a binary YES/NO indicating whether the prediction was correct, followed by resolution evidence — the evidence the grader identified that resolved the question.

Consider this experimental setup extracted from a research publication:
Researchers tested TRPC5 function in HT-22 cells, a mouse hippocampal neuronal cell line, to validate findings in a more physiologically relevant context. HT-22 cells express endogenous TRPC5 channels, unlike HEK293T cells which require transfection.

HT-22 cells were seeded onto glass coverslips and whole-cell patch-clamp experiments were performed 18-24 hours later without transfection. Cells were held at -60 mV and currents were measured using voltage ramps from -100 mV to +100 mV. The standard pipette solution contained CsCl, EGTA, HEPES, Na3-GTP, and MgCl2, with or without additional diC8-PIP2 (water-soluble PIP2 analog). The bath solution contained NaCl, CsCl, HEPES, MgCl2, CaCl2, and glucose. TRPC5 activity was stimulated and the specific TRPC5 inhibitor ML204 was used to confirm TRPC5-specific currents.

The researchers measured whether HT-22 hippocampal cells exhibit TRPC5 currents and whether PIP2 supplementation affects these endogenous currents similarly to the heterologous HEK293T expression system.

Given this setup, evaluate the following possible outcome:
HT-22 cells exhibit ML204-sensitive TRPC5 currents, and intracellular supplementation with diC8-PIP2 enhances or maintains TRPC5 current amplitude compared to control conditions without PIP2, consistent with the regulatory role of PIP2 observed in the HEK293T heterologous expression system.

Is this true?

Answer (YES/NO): YES